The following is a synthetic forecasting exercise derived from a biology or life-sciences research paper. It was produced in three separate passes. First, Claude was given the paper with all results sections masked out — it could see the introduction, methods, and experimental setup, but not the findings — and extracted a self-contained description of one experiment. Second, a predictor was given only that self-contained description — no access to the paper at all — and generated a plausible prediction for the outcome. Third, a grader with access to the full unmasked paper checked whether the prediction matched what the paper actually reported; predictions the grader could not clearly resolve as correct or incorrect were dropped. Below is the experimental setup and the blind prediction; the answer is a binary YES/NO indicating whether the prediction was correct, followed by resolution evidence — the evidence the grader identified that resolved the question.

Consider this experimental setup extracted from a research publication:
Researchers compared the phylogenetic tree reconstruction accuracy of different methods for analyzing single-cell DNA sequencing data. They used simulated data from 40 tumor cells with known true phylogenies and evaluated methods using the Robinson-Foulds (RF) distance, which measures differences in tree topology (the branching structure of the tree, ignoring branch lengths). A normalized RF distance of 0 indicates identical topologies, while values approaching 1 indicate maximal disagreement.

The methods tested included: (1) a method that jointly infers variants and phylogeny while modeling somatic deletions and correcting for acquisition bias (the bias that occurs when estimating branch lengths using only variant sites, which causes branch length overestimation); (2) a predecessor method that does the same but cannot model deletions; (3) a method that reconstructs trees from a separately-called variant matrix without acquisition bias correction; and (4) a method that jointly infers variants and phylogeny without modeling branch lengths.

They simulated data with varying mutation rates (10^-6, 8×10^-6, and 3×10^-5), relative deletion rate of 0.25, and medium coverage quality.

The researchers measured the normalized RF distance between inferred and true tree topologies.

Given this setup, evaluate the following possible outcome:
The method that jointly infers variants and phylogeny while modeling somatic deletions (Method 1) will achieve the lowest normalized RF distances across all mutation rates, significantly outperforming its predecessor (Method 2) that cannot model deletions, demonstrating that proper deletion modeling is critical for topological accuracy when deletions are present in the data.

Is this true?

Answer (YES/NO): NO